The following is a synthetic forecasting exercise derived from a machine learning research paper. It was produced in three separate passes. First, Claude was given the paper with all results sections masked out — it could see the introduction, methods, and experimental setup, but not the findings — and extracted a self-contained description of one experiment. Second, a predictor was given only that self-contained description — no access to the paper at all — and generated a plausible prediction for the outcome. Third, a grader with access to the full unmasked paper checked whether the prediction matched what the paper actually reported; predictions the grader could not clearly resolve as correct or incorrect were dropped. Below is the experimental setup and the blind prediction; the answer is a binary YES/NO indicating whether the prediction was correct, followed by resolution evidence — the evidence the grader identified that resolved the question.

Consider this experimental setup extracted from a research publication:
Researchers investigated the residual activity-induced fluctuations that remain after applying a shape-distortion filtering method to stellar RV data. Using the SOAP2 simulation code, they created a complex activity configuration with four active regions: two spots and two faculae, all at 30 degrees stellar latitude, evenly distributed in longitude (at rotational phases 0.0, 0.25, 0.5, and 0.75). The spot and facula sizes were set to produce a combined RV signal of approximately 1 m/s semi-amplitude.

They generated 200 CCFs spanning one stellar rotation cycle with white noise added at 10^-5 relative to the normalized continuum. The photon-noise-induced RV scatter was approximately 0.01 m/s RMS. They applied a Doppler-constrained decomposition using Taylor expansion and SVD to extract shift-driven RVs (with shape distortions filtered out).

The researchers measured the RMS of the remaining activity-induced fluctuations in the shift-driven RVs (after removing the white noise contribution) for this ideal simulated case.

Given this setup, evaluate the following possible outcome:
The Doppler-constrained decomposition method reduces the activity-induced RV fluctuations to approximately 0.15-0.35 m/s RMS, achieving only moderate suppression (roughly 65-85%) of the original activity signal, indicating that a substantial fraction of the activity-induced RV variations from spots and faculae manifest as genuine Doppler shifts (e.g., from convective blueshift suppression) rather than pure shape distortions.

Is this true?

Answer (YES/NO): NO